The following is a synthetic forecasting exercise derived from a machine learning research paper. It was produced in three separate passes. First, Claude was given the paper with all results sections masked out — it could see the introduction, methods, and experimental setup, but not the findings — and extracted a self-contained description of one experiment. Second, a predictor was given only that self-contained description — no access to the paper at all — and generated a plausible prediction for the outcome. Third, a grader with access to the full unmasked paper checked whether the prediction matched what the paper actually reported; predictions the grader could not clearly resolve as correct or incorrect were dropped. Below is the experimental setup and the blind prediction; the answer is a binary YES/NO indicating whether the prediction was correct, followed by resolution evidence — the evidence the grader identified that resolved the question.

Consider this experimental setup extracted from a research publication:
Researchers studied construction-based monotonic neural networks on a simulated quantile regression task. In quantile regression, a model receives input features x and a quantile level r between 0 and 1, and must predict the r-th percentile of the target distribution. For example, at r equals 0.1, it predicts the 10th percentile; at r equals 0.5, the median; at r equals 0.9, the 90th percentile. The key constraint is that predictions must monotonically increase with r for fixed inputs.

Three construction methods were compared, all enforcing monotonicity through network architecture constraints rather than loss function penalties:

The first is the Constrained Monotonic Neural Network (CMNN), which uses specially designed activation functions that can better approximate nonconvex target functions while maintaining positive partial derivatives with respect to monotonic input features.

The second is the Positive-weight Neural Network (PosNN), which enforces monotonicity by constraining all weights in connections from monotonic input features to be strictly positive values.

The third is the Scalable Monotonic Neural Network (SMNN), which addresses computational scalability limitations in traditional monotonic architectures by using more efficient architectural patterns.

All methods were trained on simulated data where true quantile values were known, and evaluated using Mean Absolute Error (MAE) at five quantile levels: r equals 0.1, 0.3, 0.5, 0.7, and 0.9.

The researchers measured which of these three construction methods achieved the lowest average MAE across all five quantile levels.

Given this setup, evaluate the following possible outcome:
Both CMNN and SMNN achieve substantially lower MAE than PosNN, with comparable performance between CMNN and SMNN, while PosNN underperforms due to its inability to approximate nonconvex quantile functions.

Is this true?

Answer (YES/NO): NO